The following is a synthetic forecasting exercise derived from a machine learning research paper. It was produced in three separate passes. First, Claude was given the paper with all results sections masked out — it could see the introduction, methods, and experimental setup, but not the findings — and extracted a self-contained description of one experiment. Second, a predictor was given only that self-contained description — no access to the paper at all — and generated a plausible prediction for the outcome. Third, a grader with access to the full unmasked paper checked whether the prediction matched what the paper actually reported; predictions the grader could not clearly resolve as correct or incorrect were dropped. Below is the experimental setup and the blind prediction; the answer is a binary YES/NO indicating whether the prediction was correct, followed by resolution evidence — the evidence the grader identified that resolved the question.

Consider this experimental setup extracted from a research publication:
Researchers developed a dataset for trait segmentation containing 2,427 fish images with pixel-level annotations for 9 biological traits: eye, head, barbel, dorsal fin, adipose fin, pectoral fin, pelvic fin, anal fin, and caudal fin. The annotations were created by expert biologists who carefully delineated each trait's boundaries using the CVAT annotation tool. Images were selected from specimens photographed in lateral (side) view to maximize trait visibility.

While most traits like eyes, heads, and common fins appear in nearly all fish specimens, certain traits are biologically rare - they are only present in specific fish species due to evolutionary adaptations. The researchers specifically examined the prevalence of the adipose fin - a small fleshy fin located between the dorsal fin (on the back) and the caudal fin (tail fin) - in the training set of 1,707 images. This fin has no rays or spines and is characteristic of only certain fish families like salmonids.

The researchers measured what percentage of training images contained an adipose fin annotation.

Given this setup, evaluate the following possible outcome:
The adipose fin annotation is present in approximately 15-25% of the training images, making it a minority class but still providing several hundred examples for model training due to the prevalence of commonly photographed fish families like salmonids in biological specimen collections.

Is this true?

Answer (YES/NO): YES